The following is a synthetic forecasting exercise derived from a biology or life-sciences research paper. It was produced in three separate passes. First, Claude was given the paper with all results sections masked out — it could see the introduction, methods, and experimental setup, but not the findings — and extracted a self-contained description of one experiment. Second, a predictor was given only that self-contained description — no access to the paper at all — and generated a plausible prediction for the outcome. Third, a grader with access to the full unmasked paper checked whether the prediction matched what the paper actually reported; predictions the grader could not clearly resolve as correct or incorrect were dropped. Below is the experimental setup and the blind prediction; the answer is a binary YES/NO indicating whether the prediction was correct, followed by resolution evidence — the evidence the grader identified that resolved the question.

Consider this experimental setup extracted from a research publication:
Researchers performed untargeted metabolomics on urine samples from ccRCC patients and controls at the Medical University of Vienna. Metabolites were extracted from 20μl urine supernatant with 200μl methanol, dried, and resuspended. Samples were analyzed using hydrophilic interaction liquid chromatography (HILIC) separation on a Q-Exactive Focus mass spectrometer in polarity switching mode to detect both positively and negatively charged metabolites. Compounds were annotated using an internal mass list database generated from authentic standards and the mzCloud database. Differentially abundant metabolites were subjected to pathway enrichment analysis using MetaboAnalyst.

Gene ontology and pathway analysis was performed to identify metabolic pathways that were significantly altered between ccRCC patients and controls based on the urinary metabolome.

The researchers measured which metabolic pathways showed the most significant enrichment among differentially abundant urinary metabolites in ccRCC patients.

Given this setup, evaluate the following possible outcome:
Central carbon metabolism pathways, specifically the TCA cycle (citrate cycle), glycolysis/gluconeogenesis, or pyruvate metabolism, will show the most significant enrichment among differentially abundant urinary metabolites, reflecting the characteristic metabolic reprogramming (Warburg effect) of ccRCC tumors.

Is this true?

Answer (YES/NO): NO